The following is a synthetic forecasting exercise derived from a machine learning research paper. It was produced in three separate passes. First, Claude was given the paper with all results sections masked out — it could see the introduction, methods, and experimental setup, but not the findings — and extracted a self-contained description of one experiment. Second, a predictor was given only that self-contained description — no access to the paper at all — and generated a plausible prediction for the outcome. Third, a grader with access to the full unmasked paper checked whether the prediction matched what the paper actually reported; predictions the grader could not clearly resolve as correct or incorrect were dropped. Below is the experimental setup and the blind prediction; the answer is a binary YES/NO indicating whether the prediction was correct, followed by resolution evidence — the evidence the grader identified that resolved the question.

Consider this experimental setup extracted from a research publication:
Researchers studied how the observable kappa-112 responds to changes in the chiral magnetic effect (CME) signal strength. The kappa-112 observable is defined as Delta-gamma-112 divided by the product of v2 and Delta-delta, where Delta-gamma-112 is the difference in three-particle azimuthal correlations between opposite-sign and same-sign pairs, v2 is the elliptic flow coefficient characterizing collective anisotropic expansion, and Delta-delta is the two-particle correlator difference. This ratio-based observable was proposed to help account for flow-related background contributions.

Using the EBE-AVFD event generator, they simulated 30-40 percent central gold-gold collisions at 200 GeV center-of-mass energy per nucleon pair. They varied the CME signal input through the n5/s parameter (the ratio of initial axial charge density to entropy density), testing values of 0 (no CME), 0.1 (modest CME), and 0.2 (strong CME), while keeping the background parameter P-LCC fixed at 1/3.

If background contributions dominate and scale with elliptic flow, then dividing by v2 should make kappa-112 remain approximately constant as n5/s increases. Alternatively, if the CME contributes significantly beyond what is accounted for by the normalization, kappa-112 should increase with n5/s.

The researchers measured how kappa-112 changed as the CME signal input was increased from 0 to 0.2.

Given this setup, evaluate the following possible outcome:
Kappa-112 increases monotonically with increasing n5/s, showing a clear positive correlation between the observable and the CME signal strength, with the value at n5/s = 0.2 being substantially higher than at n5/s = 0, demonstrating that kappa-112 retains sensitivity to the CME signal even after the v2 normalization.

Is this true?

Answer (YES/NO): YES